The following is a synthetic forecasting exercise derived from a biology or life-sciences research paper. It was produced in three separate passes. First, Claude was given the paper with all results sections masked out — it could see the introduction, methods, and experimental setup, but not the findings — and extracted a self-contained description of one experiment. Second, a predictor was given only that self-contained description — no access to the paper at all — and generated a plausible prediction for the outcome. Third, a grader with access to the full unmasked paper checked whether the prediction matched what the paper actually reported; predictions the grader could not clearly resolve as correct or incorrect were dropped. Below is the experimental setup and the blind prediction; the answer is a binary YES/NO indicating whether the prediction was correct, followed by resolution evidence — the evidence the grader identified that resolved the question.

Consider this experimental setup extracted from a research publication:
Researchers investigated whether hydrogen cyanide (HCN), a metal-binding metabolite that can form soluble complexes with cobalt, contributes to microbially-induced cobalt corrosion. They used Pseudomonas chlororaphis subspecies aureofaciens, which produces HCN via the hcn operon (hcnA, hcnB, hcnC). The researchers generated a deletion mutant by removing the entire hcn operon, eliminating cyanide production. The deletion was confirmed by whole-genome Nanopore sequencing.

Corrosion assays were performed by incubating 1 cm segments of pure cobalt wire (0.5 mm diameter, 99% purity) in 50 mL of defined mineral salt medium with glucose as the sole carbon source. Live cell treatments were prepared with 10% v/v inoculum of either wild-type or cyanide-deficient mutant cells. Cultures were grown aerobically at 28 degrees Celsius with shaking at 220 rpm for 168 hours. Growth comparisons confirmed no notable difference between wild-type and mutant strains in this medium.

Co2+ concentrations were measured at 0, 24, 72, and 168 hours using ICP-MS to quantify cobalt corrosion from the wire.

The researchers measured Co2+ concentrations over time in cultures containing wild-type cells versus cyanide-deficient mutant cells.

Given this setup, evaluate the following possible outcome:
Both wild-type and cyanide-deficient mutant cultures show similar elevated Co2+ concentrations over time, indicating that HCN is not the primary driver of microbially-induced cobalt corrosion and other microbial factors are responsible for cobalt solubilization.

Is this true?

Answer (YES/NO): YES